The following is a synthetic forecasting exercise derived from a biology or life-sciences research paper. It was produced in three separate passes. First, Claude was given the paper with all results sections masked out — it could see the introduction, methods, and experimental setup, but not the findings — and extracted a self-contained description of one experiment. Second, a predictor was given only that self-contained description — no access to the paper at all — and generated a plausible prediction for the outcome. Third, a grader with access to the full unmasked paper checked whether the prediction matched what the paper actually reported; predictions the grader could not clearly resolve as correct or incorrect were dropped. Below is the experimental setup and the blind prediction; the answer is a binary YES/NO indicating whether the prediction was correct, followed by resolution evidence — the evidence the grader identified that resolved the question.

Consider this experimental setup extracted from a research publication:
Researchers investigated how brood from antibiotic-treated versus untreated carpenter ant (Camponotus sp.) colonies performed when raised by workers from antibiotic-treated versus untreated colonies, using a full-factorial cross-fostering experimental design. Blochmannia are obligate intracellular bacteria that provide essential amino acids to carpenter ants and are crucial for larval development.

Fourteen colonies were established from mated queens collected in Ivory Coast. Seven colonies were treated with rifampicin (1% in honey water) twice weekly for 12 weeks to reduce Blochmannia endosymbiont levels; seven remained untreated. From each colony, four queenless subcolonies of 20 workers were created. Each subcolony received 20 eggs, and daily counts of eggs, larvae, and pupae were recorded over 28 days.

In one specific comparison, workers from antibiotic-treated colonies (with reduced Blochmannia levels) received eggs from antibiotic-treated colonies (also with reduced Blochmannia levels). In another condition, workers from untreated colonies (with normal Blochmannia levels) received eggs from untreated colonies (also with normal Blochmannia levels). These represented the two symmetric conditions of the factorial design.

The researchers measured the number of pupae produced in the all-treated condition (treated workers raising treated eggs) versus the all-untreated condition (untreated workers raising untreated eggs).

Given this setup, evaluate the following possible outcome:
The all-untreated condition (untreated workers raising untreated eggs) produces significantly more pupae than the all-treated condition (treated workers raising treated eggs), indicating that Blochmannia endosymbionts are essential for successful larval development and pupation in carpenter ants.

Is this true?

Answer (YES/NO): YES